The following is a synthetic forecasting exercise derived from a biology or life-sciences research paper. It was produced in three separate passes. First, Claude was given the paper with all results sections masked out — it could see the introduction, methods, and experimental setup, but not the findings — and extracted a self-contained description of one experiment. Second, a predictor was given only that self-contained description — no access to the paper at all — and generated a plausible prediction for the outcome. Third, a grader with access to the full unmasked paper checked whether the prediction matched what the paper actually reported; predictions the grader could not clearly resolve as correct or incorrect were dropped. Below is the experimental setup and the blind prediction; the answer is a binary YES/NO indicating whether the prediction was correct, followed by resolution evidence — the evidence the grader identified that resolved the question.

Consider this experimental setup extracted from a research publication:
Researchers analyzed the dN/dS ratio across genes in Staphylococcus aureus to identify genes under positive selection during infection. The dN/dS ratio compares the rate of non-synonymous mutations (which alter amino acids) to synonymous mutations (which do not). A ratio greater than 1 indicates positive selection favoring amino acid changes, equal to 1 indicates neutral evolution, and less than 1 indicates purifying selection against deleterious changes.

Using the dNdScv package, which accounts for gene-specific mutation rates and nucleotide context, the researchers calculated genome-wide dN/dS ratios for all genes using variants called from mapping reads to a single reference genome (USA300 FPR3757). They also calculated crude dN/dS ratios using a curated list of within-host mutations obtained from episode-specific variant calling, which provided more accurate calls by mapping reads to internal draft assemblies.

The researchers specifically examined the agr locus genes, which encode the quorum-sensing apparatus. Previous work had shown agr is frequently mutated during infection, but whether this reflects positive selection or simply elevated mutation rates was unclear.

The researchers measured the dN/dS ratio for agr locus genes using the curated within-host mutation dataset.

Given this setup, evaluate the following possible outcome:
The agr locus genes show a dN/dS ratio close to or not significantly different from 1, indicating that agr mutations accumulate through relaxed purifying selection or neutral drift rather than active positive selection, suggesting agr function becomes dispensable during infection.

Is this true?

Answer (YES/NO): NO